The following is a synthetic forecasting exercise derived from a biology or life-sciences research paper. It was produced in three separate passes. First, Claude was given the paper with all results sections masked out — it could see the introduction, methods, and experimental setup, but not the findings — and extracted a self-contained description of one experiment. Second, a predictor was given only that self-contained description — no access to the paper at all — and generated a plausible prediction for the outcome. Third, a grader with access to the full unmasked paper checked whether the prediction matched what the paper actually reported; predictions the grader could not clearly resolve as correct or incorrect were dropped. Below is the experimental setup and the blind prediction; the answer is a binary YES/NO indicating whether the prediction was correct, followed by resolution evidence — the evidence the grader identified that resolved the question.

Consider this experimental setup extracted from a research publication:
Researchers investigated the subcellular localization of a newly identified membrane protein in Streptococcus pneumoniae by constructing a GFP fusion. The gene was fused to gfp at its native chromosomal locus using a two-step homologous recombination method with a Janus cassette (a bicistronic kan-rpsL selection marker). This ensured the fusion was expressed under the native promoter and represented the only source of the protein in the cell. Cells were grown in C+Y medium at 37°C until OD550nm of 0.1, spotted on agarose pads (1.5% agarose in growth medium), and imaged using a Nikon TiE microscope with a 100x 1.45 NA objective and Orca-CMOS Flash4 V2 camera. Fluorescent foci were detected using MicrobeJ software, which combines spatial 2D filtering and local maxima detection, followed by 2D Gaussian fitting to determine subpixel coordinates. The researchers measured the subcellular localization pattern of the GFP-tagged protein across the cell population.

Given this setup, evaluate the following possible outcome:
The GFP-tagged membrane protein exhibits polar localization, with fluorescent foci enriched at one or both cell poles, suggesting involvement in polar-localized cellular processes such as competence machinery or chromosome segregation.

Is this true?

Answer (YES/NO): NO